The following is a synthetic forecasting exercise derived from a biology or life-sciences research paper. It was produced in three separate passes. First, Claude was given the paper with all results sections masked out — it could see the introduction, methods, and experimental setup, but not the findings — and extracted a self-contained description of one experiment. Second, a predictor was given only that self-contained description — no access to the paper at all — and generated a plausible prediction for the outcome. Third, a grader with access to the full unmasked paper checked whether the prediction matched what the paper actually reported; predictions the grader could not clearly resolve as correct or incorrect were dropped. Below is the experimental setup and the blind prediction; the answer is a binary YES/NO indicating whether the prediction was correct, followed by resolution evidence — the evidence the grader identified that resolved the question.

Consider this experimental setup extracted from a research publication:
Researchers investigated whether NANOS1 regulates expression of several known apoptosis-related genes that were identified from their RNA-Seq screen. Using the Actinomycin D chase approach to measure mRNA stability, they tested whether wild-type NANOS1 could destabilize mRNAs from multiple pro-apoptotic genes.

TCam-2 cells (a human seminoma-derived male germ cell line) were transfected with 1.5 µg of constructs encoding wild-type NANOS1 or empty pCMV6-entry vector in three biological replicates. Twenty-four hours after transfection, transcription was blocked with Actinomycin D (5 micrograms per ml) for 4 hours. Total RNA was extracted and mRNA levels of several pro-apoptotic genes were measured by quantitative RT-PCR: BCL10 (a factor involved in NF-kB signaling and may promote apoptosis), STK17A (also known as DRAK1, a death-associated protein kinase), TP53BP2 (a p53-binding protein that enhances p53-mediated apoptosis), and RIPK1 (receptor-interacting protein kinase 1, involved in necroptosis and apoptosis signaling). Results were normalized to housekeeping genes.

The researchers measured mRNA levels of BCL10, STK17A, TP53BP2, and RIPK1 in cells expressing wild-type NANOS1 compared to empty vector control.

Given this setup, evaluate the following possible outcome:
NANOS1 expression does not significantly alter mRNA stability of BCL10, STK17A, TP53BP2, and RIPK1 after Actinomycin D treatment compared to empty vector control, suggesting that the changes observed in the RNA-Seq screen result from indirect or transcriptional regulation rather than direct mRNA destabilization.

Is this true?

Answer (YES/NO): NO